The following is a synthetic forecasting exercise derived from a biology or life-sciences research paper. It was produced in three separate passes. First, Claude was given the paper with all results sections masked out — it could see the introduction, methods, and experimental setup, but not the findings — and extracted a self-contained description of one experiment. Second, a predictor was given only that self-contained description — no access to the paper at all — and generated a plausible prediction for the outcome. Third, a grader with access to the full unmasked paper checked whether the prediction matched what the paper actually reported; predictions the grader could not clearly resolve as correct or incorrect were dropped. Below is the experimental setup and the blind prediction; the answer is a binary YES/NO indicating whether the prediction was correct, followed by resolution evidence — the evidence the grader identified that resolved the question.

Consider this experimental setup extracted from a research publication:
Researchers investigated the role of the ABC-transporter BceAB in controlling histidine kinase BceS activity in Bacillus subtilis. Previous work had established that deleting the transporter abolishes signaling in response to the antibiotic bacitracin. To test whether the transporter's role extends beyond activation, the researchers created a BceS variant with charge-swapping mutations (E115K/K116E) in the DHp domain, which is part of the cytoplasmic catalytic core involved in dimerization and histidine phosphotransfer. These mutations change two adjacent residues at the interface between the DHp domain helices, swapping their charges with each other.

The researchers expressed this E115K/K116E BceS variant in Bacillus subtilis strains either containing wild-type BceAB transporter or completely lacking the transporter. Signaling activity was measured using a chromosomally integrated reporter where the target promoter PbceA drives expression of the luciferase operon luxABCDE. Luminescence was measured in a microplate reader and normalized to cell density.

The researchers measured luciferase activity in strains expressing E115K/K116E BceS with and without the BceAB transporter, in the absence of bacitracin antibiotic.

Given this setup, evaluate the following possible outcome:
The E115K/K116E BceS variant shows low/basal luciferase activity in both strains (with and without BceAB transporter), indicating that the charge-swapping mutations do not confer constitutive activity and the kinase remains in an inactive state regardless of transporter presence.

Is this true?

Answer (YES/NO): NO